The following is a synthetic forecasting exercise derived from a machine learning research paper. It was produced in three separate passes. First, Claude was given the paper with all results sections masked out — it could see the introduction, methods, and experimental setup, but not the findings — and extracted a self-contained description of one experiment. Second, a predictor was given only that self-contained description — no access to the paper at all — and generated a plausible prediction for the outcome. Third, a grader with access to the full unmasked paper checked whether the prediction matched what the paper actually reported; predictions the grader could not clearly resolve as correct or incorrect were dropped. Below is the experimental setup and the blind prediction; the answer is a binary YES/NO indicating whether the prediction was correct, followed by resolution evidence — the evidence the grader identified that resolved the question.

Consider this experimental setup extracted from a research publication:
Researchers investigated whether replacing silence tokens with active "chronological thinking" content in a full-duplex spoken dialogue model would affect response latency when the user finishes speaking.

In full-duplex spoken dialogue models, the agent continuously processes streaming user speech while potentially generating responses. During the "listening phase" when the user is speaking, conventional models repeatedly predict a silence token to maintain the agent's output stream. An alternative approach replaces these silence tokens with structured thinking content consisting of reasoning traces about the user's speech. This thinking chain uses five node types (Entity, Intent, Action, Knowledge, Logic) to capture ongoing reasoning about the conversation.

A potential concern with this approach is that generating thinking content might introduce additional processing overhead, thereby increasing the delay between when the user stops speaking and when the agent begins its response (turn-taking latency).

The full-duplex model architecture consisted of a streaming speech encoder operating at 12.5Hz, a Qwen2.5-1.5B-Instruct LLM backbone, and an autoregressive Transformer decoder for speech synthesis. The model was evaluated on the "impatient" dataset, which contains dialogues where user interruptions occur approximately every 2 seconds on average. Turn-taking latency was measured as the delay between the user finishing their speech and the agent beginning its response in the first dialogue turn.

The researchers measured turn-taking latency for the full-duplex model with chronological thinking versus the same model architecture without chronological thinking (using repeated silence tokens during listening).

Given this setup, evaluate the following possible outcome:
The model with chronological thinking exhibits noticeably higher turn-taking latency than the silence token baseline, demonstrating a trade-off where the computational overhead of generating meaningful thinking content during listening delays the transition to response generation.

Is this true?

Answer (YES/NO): NO